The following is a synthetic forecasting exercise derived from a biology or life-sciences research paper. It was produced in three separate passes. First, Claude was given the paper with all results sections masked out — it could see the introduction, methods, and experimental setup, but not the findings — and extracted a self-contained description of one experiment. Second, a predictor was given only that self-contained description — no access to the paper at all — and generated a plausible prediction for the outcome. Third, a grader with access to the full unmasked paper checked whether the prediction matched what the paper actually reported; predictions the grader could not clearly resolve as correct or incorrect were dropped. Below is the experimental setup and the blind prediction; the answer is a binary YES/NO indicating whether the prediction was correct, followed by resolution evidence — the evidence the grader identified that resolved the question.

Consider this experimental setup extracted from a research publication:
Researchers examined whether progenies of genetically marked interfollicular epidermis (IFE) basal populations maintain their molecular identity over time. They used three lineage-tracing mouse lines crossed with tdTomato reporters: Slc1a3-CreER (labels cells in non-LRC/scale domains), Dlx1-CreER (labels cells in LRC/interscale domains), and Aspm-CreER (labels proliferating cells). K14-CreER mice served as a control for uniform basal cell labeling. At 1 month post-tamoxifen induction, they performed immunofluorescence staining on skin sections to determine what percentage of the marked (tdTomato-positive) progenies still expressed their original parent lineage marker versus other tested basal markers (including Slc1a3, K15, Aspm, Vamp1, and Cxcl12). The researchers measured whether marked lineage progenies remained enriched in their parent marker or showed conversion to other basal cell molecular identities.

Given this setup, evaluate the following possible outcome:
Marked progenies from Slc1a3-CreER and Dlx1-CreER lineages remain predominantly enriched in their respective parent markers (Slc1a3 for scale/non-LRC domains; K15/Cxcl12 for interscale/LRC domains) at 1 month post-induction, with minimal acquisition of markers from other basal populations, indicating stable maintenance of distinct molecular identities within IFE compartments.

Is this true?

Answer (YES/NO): NO